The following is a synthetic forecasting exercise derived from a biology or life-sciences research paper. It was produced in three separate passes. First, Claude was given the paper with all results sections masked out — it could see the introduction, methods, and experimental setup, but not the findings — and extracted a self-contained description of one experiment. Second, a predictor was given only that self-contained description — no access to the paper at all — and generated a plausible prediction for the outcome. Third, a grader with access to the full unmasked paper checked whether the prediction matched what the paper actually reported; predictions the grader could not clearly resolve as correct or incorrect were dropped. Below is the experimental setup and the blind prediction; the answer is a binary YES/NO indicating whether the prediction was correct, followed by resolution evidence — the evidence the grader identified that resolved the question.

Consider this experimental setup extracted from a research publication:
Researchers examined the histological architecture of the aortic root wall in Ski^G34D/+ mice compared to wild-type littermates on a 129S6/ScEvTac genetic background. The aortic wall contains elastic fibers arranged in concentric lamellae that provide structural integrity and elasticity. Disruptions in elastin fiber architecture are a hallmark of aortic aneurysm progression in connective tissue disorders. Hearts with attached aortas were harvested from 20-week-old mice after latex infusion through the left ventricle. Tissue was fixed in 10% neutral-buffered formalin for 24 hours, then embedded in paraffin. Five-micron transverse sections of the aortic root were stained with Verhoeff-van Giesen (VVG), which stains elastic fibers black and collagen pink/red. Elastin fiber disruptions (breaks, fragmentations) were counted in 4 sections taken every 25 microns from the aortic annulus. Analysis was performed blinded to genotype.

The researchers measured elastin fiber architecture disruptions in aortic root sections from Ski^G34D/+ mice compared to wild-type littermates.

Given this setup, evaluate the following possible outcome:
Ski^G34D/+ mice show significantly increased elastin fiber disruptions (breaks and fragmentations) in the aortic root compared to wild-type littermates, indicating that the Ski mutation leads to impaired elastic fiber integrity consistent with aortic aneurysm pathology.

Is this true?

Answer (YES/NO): YES